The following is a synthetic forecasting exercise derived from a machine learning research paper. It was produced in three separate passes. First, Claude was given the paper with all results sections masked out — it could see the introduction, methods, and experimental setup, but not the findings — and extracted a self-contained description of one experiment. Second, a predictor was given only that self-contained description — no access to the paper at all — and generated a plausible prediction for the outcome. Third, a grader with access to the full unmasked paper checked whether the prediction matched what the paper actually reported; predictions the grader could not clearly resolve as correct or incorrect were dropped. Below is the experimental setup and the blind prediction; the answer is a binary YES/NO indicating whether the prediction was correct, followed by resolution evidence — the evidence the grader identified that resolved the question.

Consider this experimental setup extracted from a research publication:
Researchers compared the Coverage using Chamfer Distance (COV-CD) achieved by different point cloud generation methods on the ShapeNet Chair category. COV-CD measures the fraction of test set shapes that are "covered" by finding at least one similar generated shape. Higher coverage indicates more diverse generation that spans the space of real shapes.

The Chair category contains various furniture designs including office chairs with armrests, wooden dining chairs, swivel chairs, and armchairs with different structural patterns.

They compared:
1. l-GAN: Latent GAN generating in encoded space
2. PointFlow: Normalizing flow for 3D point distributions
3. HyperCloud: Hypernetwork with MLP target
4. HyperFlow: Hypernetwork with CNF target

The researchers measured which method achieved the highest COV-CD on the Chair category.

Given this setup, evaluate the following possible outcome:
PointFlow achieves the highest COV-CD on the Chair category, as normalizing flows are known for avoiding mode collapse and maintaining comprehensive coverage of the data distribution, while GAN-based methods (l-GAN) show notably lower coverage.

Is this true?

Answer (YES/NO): YES